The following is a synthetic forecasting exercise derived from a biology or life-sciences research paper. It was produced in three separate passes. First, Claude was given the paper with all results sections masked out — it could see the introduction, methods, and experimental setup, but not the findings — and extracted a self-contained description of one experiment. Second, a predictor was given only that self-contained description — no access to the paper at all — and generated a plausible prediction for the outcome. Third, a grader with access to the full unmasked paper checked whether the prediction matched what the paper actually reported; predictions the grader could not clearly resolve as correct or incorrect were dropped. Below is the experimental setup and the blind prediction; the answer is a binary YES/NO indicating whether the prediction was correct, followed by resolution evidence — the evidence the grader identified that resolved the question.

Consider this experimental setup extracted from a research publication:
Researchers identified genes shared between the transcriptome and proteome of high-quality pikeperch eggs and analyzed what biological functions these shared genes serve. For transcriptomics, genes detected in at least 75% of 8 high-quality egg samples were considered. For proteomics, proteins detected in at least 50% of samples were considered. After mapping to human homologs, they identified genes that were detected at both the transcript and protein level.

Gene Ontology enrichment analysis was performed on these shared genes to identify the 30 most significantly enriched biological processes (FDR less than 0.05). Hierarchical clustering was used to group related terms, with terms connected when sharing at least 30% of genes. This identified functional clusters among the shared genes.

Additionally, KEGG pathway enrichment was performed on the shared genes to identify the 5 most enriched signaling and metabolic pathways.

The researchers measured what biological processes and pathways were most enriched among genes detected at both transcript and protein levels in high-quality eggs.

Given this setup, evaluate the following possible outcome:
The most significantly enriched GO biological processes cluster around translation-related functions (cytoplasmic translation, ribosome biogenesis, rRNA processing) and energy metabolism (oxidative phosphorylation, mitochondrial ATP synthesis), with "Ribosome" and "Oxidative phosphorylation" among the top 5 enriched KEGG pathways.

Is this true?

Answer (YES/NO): NO